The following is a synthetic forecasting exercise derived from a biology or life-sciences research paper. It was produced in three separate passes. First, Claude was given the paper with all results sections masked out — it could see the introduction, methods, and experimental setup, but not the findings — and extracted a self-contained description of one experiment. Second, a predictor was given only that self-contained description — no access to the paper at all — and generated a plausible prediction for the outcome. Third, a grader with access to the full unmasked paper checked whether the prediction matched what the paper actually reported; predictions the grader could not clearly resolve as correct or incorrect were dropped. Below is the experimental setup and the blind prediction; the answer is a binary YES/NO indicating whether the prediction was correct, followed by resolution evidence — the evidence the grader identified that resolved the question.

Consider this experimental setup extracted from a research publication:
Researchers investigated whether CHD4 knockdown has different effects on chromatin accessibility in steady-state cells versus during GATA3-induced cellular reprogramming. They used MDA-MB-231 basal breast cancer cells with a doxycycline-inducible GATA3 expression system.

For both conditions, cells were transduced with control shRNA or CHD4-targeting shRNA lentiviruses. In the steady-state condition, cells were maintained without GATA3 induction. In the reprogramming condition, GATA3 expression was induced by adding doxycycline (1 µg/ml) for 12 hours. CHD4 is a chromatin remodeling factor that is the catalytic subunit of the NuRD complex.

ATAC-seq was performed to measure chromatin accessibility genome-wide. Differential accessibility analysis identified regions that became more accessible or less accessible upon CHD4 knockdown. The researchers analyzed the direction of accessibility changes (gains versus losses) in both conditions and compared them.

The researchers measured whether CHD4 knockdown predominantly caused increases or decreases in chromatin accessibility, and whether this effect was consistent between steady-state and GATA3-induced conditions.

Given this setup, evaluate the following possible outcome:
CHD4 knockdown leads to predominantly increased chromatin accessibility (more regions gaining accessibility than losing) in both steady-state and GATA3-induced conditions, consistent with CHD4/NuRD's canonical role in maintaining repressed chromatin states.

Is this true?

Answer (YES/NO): YES